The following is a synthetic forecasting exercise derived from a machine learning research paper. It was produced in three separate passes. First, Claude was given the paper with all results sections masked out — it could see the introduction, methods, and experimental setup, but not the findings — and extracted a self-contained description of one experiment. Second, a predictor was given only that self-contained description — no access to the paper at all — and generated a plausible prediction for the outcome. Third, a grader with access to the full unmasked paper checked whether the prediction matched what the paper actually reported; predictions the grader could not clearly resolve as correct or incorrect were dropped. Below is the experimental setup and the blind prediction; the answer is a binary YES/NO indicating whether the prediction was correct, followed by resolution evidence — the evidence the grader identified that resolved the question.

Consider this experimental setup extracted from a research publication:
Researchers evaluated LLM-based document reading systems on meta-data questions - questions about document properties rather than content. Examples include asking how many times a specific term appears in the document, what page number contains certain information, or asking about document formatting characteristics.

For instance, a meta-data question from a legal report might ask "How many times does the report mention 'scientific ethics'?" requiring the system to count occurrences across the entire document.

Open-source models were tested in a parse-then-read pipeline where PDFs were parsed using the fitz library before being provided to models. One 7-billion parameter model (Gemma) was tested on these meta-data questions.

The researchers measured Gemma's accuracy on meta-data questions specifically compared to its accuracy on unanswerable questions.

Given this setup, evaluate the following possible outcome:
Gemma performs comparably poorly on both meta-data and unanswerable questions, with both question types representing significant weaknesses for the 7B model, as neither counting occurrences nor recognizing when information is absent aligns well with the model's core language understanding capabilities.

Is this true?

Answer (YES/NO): NO